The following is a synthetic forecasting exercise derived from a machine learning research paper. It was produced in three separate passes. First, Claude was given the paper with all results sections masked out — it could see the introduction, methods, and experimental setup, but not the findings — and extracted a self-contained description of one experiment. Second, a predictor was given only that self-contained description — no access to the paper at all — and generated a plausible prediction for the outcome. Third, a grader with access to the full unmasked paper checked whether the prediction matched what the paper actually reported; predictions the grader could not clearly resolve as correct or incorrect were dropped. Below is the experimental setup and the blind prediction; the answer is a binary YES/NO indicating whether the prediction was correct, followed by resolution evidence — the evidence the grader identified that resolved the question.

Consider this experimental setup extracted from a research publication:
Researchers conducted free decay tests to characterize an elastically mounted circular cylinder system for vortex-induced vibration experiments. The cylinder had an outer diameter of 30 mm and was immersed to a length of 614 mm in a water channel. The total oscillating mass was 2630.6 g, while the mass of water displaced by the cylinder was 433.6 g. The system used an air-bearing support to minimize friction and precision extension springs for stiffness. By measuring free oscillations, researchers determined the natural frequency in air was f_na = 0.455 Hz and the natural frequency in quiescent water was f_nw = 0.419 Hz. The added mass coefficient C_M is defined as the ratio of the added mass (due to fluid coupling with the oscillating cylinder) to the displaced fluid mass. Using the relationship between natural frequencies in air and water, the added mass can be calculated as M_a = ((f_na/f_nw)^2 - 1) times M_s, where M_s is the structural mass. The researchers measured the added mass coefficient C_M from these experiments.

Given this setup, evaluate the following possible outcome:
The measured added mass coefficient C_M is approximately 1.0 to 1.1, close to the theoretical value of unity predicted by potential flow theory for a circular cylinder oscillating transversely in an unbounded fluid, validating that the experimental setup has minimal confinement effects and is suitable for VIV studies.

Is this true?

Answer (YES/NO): YES